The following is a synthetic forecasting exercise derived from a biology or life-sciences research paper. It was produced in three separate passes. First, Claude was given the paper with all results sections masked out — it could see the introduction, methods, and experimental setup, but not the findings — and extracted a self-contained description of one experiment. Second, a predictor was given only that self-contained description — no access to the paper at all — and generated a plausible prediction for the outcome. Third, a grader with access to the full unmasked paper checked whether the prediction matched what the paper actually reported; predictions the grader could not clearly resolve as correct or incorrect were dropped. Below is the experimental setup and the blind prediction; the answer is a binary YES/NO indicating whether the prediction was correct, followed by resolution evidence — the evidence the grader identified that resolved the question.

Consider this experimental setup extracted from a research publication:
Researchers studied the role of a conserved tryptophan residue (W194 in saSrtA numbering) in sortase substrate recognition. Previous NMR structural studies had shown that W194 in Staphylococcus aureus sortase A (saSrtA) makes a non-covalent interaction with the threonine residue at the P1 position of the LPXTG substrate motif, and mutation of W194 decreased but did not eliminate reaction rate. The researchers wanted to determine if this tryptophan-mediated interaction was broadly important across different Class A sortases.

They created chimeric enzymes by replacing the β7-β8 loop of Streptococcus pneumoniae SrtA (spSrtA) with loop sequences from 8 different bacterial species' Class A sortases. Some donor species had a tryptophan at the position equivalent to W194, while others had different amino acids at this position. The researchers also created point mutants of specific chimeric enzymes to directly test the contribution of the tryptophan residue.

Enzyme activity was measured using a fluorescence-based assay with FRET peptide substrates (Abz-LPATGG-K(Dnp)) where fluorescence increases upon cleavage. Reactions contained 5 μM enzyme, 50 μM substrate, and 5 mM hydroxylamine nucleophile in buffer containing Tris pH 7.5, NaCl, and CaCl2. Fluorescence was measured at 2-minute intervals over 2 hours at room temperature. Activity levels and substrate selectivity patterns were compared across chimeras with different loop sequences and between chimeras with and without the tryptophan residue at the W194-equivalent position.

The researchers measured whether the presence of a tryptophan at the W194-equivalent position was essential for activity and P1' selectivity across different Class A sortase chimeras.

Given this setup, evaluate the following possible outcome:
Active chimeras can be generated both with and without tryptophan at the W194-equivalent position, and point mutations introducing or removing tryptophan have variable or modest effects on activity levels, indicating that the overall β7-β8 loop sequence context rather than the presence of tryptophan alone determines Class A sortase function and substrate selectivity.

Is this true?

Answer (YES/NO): YES